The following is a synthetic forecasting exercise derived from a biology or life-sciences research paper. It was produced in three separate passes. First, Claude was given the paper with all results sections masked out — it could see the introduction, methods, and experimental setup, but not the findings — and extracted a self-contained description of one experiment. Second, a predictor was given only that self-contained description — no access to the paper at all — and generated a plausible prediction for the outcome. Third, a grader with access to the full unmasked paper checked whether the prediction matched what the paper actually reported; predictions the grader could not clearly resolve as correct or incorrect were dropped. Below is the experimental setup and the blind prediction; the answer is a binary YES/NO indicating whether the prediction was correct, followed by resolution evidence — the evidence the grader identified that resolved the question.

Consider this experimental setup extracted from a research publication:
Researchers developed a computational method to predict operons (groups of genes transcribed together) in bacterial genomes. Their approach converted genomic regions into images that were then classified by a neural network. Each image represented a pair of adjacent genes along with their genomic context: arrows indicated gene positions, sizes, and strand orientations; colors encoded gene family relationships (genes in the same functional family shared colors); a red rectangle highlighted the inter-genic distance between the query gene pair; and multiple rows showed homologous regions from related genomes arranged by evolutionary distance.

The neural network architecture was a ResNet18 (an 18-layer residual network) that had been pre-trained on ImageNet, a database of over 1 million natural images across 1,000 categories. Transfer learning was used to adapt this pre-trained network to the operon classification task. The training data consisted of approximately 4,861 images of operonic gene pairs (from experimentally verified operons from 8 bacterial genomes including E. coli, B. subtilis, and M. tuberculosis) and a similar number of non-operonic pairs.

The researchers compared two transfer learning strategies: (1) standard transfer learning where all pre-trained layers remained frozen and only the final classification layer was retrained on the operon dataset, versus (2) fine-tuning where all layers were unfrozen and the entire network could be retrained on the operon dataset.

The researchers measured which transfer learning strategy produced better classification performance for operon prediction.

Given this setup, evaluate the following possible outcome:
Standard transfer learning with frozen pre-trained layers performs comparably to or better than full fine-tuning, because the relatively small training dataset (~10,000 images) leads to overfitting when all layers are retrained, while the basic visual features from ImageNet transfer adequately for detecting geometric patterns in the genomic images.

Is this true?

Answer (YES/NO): NO